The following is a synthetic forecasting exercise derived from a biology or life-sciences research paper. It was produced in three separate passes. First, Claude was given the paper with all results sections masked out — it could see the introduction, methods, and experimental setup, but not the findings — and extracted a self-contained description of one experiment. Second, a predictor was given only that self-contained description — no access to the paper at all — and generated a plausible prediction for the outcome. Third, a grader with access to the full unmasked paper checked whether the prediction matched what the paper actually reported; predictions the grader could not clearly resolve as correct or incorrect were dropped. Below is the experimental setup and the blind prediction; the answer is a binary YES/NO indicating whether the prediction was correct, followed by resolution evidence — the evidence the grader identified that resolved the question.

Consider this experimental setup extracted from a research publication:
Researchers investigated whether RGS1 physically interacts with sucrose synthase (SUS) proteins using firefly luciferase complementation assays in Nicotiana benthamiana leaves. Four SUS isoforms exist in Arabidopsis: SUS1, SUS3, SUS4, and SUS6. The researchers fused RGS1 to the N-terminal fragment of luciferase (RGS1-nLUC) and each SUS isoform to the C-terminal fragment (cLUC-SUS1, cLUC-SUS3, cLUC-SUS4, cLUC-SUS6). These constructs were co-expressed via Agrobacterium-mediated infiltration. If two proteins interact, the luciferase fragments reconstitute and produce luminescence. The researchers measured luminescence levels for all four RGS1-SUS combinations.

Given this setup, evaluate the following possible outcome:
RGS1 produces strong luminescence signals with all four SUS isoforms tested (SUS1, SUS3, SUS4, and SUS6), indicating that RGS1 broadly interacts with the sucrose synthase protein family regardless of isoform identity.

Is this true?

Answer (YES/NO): NO